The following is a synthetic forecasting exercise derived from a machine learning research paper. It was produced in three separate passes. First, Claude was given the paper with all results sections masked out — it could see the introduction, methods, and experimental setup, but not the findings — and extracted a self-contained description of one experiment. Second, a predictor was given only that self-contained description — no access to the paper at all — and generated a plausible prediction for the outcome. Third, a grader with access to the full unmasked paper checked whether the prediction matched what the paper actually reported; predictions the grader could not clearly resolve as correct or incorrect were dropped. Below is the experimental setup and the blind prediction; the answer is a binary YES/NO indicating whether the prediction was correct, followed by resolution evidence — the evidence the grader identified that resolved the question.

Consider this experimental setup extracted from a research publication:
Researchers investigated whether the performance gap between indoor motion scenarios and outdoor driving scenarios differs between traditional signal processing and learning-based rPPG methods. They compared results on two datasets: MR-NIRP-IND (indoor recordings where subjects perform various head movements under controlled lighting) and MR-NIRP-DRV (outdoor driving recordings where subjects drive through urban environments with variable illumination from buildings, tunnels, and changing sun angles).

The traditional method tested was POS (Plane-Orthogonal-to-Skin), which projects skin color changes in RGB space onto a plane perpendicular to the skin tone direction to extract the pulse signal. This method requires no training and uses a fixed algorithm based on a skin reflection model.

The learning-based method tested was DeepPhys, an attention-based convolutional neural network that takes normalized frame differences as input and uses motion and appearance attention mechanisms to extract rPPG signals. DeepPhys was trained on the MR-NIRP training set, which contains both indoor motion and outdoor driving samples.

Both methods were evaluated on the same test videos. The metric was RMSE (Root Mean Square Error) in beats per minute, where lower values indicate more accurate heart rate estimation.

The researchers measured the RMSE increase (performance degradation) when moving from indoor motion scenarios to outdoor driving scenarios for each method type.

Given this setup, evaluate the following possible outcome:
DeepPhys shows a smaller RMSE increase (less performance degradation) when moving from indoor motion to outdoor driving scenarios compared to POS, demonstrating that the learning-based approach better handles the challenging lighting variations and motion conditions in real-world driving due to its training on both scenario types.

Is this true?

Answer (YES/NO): NO